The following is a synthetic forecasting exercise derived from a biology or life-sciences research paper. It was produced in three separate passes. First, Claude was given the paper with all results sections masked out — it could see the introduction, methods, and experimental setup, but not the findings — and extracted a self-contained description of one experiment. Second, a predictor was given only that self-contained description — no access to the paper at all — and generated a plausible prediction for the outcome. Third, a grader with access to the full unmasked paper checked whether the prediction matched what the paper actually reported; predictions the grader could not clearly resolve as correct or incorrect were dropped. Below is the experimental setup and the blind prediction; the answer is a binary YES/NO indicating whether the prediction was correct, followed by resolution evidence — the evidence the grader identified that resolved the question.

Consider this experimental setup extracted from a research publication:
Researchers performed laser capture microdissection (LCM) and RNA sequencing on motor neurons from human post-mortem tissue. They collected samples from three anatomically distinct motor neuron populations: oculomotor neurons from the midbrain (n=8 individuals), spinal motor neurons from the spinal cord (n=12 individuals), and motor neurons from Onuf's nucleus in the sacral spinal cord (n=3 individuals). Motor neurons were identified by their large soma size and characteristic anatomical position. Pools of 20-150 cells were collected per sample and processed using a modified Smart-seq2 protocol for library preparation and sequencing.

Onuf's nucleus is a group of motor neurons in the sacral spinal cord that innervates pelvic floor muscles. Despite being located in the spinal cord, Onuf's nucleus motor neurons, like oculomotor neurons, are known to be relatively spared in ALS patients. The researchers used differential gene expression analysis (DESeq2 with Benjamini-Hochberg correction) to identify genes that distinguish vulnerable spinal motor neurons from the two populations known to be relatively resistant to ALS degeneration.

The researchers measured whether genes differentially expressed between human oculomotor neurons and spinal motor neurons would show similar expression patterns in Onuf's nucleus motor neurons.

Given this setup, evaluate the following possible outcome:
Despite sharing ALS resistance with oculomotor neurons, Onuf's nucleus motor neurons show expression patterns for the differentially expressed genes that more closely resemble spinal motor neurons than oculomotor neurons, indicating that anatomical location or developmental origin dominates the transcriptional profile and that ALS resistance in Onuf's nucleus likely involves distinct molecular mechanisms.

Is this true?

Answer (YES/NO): NO